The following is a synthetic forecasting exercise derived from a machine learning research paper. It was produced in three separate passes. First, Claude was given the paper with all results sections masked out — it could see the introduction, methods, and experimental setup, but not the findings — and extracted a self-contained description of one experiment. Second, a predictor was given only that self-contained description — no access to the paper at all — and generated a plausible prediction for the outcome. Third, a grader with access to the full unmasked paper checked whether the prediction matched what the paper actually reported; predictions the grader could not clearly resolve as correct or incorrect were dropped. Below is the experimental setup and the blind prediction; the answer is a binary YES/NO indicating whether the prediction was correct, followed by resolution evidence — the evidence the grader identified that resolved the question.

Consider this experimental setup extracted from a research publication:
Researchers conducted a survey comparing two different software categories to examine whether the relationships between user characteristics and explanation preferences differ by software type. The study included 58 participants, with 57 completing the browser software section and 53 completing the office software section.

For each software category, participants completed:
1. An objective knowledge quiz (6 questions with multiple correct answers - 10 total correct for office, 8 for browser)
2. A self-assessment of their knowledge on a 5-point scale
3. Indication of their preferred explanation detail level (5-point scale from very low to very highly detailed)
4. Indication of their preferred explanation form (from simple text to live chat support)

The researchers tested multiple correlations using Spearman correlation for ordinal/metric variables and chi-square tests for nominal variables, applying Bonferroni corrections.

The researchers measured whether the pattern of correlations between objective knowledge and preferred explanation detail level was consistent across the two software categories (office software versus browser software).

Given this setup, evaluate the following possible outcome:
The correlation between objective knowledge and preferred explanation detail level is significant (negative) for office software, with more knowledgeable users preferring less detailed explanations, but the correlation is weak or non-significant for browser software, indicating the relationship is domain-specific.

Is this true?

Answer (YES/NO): NO